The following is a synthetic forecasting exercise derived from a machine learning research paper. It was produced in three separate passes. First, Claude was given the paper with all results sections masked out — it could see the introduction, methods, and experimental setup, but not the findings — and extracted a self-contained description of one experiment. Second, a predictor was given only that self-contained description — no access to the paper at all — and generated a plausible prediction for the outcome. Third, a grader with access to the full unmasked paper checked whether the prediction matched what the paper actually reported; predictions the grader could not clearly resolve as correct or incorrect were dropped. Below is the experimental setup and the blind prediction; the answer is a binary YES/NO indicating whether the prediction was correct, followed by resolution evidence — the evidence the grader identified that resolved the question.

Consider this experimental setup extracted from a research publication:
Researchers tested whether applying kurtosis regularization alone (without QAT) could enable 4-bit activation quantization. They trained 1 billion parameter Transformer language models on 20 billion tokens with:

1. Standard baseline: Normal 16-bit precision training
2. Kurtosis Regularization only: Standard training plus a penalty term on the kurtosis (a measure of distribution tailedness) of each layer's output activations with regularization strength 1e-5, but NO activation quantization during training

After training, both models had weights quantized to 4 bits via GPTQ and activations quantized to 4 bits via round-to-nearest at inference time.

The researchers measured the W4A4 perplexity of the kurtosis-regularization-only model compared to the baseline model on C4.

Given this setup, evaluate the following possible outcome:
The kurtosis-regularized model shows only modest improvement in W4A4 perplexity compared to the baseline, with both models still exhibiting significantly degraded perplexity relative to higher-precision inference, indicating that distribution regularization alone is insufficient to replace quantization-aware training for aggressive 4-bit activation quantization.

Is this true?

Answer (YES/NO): NO